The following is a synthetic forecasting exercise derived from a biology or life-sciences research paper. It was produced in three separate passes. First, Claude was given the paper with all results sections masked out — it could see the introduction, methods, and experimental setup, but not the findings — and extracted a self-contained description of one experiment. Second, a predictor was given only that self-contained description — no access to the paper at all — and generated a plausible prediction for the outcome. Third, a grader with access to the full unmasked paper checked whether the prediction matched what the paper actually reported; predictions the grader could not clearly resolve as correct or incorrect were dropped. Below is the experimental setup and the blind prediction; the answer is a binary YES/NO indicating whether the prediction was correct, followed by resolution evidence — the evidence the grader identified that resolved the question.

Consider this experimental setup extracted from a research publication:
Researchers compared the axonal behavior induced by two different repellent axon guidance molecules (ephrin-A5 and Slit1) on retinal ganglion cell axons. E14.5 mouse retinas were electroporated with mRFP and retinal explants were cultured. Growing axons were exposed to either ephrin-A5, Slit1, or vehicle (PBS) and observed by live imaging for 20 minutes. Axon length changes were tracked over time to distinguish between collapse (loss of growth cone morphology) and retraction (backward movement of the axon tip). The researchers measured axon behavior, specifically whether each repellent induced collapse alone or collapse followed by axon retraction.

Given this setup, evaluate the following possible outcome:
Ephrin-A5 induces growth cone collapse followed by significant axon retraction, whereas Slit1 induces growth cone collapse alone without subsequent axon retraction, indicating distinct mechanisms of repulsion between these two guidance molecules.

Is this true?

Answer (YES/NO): YES